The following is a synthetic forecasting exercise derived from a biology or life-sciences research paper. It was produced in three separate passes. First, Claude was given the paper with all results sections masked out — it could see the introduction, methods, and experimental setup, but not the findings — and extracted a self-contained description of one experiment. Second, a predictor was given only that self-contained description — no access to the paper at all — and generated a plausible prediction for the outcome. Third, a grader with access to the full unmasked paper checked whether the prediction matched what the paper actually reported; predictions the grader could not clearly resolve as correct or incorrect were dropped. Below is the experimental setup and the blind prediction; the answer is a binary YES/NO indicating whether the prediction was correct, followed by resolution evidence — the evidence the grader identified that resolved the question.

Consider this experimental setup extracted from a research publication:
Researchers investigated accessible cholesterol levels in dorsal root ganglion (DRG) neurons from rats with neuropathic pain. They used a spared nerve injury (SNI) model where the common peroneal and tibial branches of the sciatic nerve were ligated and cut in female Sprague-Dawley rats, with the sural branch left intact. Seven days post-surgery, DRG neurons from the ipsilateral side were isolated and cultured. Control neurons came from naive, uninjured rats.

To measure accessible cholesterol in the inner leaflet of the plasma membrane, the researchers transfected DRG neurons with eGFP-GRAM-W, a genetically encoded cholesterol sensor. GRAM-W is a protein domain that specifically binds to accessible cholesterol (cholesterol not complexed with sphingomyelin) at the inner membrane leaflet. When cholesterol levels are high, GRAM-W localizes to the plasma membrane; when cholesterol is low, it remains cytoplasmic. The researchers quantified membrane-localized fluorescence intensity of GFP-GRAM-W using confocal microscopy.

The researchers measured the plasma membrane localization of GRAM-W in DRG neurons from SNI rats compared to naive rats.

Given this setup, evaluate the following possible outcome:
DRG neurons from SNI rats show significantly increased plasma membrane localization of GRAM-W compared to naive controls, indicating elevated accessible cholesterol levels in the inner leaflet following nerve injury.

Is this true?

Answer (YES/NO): NO